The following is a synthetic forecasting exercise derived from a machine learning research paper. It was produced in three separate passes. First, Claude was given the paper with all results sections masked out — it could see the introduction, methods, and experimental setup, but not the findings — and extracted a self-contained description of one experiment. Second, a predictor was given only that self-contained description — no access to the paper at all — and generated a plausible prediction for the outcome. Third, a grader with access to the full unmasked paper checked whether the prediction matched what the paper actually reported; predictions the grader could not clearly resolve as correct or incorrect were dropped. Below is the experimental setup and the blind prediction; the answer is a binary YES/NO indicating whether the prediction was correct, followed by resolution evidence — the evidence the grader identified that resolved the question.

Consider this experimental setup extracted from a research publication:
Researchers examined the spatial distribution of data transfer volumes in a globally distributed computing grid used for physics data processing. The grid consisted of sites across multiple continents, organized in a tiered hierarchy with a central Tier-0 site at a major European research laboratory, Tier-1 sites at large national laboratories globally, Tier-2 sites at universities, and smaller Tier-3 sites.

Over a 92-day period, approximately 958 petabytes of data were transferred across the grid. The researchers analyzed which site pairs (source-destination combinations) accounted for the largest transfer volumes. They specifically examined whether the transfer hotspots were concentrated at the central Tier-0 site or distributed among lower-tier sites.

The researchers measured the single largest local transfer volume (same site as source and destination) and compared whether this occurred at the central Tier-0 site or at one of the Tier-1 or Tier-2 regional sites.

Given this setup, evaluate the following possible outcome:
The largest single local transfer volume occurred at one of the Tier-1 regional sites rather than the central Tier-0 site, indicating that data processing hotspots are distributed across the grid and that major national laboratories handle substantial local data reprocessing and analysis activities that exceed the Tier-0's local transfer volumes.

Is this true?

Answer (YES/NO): YES